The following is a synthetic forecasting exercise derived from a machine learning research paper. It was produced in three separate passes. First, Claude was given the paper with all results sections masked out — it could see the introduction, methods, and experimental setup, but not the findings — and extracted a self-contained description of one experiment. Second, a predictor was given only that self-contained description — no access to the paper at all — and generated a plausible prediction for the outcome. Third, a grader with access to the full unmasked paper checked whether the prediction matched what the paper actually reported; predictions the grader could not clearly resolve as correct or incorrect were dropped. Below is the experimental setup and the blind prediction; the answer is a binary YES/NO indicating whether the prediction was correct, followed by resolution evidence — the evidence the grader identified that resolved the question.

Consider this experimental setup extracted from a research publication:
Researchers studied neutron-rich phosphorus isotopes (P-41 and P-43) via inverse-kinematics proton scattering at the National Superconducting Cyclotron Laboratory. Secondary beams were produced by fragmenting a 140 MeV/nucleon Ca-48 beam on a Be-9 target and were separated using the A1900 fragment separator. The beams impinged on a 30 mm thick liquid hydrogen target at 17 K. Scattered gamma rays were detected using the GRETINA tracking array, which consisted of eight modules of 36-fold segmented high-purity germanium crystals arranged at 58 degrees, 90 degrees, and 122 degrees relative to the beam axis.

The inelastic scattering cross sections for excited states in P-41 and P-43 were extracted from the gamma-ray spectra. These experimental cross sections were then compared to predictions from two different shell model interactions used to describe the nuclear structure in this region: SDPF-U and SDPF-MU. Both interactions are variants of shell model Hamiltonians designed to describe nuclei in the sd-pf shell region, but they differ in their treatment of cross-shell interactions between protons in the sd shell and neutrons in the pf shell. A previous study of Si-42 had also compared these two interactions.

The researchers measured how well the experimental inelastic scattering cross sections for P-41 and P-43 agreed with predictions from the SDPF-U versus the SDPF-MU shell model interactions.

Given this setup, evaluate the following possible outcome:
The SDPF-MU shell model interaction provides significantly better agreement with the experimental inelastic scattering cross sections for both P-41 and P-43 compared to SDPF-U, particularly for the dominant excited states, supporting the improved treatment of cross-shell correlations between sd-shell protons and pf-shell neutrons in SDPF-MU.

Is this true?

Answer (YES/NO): NO